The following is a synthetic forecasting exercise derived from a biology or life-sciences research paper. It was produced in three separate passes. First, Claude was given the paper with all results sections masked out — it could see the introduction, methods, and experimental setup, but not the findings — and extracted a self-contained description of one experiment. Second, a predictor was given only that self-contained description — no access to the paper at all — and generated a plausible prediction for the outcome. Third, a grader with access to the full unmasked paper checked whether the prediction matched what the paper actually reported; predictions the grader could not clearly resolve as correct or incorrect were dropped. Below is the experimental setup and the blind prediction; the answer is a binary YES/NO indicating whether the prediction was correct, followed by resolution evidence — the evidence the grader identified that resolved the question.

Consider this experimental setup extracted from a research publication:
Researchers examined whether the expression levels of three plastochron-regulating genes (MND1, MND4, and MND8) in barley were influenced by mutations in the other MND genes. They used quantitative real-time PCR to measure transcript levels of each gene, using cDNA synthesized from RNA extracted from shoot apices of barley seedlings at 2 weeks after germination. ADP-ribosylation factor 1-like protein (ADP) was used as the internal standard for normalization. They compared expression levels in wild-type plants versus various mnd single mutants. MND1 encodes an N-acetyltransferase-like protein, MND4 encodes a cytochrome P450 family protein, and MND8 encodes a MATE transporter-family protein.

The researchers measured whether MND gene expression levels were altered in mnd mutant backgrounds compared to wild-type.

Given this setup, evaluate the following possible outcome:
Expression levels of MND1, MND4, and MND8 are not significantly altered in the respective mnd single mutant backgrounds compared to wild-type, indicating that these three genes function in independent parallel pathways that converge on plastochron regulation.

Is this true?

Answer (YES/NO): NO